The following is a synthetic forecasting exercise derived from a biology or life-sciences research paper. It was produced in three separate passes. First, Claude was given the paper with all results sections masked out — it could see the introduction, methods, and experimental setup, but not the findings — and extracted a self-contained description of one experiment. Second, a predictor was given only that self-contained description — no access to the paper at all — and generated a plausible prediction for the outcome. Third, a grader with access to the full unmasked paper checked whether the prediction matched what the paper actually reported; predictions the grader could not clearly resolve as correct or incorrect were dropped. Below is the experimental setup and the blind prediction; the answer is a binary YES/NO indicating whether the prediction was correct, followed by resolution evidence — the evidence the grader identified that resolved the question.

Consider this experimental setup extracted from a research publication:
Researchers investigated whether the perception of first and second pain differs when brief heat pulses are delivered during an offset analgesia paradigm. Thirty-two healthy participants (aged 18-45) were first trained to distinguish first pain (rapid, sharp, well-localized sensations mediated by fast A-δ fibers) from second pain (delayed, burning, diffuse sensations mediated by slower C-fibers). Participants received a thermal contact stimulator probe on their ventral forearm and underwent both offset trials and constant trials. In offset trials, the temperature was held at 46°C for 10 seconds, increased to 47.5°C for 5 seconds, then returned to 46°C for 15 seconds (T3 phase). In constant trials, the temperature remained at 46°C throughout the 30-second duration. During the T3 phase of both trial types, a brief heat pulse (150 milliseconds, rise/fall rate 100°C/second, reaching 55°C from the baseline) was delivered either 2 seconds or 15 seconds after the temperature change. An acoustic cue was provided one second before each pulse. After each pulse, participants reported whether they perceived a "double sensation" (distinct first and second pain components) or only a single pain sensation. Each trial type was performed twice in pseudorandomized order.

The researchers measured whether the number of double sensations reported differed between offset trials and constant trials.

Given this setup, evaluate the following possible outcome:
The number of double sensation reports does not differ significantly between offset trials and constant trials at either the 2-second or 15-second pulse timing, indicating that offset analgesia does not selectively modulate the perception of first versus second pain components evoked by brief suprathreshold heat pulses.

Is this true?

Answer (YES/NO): YES